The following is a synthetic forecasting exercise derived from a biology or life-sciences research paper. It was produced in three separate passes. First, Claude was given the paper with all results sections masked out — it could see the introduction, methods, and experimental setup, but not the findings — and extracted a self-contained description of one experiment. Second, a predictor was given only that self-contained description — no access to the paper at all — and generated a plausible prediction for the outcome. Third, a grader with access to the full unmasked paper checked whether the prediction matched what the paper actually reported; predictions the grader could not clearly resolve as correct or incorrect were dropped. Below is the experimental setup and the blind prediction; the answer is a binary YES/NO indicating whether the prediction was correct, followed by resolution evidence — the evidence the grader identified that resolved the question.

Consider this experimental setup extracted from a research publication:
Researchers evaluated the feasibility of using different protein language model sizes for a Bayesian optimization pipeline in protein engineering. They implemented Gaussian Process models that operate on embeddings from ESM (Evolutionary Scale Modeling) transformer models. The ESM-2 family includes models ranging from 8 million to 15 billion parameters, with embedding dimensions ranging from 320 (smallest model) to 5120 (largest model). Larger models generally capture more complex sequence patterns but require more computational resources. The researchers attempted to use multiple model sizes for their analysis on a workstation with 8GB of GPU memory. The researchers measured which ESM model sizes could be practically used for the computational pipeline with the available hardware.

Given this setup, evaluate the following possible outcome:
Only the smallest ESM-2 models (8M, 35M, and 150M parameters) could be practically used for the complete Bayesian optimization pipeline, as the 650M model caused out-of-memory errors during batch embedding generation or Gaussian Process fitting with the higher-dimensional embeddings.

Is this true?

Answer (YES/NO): NO